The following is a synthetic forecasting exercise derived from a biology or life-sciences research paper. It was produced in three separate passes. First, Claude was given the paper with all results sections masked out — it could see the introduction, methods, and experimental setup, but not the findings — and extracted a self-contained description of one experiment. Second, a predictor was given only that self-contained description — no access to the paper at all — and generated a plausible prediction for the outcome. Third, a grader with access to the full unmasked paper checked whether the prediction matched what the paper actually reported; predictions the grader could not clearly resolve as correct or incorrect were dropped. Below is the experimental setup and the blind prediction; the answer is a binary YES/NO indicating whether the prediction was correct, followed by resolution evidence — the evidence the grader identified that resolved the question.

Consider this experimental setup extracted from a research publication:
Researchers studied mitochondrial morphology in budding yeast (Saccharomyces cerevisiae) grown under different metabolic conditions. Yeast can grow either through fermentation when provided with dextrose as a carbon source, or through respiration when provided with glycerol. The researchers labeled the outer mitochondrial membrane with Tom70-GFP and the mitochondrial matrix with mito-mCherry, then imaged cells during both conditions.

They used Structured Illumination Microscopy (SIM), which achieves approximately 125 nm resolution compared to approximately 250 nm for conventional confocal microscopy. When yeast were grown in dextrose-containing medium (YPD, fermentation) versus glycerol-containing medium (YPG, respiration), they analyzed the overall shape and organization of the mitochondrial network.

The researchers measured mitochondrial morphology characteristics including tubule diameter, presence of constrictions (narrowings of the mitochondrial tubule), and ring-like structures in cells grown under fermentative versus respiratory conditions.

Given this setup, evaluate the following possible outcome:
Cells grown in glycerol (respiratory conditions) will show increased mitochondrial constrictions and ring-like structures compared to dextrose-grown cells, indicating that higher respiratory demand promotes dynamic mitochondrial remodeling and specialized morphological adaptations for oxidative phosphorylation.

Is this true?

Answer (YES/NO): YES